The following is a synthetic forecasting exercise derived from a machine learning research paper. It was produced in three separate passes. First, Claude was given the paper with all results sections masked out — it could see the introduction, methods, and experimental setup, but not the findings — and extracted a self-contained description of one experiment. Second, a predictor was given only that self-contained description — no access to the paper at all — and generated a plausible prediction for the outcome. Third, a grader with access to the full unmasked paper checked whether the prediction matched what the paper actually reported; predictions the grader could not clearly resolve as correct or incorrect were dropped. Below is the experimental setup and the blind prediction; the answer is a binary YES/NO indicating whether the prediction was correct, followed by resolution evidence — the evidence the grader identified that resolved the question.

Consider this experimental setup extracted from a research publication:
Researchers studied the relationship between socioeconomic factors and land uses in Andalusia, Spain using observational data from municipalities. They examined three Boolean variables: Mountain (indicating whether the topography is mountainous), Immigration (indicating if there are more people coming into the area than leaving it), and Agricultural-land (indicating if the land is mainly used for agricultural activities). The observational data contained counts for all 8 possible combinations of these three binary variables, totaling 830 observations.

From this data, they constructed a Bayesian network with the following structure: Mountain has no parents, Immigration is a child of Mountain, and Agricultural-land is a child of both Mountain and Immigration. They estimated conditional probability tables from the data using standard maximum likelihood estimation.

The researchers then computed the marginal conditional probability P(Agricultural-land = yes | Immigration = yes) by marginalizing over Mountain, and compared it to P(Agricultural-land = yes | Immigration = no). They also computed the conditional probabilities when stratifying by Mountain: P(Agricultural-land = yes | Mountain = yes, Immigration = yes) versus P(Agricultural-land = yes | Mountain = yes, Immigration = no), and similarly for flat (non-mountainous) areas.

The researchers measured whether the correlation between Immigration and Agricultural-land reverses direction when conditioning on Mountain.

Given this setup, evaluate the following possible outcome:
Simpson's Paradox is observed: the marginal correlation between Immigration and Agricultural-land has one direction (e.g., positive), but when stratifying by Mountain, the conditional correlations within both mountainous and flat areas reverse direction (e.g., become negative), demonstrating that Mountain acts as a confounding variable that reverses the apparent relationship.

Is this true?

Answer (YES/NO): YES